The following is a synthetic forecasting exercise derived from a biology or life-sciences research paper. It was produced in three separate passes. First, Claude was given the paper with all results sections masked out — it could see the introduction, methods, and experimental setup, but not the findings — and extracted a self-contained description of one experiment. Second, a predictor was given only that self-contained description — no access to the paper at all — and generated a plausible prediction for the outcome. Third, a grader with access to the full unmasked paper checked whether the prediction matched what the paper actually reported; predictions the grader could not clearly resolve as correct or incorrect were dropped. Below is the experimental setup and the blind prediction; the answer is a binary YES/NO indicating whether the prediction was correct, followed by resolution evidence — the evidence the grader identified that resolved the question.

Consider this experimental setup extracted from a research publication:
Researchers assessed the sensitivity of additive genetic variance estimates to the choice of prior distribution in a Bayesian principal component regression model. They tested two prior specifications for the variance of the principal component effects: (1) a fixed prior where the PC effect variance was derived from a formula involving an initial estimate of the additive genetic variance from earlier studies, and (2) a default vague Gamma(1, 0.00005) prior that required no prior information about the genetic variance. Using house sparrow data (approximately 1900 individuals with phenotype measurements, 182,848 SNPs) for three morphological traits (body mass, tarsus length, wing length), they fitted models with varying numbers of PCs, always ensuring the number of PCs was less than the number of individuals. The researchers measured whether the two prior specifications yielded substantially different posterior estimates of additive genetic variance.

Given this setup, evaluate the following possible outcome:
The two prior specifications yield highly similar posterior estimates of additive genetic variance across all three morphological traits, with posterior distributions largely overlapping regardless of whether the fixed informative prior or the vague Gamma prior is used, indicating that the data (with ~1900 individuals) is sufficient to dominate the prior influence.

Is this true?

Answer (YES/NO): NO